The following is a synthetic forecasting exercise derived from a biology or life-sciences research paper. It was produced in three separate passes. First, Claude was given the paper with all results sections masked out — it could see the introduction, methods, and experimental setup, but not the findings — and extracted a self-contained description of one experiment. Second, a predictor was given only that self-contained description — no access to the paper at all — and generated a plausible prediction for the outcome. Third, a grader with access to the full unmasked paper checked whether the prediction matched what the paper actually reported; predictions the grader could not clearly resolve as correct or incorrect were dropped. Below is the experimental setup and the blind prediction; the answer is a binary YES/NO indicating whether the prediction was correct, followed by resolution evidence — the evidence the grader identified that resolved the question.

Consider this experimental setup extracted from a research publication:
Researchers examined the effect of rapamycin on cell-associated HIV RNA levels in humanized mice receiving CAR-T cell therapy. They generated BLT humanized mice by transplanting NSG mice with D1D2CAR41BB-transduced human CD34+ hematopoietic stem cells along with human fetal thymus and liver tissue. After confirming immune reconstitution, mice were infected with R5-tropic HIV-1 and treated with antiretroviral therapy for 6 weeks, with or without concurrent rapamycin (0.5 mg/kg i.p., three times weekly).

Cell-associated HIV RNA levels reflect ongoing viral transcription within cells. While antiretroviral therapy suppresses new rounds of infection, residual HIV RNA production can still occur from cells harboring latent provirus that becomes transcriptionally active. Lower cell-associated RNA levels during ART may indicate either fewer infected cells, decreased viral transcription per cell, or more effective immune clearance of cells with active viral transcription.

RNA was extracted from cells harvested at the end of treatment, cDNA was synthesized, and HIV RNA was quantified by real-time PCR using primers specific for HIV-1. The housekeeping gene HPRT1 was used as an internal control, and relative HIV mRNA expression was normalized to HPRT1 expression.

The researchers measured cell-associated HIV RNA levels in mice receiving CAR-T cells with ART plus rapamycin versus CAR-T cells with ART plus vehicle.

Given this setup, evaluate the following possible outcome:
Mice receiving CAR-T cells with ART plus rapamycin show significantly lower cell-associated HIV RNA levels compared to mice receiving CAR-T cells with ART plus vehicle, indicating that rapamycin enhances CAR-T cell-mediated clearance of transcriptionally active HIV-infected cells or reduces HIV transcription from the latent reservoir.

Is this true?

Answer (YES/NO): YES